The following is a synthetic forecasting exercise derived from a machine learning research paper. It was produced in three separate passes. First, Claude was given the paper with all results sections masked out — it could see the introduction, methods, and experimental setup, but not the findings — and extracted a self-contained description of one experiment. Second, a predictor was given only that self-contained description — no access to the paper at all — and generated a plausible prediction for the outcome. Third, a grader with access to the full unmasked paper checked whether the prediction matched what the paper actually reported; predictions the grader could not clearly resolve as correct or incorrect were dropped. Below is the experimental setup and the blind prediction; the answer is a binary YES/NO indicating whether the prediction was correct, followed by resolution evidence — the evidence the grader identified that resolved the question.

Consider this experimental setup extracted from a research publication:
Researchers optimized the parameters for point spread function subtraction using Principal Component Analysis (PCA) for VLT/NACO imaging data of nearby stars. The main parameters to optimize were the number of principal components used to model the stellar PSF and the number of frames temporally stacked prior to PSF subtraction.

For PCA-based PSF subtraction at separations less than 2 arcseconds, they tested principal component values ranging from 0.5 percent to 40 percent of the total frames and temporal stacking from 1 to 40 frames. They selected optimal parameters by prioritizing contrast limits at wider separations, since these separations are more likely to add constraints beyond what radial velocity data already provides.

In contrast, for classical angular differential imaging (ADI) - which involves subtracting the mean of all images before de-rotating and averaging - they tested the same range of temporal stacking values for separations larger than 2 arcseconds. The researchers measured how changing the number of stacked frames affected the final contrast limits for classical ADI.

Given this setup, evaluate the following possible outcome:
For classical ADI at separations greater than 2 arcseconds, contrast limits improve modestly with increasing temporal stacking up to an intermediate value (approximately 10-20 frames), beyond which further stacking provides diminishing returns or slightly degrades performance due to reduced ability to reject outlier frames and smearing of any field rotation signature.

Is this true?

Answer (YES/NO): NO